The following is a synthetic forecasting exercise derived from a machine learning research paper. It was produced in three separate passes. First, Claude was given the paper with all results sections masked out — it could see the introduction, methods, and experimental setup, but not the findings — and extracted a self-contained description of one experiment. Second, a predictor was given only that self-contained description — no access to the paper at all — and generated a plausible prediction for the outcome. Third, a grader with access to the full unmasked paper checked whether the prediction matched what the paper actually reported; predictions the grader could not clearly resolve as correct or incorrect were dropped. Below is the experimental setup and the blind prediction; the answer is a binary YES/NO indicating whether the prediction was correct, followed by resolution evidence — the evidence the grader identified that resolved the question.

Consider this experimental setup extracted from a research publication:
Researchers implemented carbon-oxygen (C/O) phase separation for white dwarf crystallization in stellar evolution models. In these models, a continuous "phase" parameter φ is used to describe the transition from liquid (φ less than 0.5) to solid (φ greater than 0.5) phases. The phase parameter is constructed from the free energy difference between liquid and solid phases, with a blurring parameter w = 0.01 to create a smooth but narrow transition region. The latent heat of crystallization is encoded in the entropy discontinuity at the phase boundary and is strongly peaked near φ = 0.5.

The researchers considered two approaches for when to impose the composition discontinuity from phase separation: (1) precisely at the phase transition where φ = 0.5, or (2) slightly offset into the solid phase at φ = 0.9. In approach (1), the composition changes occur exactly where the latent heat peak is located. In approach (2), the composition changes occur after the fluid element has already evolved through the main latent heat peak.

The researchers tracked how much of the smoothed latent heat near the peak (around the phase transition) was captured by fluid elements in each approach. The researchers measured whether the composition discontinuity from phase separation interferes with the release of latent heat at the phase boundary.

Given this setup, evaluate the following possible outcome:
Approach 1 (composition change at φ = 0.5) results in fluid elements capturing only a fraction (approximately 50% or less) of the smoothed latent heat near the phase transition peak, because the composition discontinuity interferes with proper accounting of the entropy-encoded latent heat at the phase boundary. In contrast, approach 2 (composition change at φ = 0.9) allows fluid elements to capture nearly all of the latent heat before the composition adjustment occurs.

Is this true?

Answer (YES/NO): NO